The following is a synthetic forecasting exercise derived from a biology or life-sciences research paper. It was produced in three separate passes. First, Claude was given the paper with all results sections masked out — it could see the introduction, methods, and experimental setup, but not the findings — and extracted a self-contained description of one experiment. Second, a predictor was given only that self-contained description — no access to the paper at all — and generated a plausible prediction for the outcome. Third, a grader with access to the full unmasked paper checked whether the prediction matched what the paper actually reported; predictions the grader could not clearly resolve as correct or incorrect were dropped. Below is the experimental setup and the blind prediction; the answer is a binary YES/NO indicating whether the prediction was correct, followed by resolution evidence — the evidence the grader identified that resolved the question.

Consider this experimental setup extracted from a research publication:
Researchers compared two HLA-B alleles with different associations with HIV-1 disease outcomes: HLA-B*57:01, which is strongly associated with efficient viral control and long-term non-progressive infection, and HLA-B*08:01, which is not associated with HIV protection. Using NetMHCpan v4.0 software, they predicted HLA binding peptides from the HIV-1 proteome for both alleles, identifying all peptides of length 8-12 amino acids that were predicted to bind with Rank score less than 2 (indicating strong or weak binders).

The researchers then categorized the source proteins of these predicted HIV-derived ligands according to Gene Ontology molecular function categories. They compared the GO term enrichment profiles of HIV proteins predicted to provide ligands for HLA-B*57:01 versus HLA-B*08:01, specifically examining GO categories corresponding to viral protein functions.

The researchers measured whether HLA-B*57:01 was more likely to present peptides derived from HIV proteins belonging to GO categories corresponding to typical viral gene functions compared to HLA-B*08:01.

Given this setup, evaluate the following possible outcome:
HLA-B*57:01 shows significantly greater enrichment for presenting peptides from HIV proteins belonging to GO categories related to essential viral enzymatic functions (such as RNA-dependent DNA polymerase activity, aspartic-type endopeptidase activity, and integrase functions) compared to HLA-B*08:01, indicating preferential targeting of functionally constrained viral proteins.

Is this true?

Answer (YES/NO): NO